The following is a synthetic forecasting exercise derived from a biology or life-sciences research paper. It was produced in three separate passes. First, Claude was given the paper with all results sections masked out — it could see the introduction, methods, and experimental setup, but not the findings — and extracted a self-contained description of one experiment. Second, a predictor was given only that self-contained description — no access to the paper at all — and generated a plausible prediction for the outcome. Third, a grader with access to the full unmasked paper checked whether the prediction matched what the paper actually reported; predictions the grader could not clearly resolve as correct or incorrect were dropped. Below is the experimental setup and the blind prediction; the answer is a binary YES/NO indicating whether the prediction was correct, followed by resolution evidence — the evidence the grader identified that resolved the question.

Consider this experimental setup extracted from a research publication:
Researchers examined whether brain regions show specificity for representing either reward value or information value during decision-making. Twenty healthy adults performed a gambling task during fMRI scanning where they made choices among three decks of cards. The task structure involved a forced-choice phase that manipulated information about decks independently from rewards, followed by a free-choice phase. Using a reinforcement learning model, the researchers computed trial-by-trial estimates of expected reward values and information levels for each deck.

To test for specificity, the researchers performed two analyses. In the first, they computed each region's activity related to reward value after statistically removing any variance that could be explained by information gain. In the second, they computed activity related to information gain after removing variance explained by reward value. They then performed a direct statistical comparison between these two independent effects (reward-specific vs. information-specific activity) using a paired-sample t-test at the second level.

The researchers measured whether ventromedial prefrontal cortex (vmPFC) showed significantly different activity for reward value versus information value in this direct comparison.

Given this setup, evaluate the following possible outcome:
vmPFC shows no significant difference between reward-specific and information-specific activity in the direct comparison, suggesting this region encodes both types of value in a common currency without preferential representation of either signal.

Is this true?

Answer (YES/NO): NO